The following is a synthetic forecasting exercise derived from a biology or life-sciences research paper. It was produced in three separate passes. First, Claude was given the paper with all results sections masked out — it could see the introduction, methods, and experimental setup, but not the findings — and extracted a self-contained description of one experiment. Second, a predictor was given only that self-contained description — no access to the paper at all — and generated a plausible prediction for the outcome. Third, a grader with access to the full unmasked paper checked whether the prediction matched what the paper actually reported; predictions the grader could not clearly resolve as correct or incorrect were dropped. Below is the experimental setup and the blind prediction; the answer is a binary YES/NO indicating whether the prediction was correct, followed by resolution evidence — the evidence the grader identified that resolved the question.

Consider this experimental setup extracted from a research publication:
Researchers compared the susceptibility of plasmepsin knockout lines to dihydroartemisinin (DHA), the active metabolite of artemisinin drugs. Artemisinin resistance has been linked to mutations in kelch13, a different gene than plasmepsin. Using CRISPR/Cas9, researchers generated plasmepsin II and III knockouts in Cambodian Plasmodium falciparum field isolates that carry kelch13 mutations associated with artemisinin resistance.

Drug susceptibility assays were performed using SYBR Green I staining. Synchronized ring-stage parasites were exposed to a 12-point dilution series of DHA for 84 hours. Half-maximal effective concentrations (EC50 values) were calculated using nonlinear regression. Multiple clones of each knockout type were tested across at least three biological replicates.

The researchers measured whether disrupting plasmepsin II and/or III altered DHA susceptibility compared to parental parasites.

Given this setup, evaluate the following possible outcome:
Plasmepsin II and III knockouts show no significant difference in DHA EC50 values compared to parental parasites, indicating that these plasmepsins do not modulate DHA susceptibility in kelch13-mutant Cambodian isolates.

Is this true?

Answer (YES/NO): YES